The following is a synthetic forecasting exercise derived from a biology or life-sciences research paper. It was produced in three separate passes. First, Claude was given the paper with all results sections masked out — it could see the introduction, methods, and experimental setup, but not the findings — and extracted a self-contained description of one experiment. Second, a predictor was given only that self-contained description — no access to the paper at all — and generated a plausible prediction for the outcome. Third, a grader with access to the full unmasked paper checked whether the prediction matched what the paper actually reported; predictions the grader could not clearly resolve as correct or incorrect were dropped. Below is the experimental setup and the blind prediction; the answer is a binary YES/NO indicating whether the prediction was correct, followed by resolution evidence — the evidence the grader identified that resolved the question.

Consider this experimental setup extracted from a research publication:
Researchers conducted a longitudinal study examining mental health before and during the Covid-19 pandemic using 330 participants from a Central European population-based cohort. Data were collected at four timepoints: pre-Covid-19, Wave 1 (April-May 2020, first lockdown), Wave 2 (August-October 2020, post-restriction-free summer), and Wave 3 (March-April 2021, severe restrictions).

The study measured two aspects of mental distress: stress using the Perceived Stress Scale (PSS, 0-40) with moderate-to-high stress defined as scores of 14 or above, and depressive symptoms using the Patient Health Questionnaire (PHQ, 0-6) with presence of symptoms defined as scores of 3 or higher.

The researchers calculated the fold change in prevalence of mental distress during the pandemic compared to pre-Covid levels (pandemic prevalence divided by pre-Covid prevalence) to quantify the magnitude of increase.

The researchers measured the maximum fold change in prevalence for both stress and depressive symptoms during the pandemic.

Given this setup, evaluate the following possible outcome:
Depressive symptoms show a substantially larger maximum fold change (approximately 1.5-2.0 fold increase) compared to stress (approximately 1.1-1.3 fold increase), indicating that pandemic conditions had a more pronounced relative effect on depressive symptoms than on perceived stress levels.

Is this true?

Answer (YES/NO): NO